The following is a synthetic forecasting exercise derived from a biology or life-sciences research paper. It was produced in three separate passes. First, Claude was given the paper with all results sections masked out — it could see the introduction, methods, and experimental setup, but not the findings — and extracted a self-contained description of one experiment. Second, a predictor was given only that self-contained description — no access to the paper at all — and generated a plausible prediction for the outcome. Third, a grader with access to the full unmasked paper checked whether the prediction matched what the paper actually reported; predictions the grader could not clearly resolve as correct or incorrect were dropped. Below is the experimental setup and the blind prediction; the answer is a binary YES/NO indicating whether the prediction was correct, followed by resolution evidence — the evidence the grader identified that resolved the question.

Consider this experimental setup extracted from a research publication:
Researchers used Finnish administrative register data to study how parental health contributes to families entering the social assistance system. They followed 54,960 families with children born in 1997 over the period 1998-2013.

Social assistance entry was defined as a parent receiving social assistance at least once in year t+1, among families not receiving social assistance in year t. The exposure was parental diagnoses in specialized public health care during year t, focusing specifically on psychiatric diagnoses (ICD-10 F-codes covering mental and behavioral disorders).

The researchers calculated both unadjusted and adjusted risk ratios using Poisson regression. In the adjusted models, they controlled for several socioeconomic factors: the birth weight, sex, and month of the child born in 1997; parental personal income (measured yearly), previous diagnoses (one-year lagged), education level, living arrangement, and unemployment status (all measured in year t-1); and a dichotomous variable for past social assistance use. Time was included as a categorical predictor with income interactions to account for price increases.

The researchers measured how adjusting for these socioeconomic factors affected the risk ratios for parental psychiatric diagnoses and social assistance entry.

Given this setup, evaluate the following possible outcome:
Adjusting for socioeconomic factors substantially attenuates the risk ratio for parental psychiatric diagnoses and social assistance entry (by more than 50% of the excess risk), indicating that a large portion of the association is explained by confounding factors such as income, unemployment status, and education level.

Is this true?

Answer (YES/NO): NO